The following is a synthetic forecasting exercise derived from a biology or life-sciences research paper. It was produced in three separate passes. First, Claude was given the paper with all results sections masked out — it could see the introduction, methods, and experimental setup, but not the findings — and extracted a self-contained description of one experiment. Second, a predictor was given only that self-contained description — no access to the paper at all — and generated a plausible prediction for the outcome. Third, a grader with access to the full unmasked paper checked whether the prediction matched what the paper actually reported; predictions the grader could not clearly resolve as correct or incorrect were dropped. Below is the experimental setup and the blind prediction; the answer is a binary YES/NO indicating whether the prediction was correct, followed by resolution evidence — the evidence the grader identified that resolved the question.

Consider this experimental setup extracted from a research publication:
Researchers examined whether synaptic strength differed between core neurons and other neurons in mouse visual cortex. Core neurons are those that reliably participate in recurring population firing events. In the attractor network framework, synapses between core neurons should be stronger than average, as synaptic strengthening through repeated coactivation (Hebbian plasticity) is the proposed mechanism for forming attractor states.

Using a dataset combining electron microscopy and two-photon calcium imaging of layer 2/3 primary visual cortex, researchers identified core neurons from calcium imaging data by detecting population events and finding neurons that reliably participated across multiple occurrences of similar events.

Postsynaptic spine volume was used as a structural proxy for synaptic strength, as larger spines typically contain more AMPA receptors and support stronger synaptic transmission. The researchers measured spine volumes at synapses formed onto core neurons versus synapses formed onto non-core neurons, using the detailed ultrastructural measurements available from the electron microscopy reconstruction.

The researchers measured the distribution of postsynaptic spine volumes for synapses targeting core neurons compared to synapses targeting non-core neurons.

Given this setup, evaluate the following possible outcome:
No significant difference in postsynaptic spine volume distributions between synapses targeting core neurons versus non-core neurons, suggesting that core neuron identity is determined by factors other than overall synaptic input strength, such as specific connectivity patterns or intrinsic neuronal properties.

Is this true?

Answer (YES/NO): YES